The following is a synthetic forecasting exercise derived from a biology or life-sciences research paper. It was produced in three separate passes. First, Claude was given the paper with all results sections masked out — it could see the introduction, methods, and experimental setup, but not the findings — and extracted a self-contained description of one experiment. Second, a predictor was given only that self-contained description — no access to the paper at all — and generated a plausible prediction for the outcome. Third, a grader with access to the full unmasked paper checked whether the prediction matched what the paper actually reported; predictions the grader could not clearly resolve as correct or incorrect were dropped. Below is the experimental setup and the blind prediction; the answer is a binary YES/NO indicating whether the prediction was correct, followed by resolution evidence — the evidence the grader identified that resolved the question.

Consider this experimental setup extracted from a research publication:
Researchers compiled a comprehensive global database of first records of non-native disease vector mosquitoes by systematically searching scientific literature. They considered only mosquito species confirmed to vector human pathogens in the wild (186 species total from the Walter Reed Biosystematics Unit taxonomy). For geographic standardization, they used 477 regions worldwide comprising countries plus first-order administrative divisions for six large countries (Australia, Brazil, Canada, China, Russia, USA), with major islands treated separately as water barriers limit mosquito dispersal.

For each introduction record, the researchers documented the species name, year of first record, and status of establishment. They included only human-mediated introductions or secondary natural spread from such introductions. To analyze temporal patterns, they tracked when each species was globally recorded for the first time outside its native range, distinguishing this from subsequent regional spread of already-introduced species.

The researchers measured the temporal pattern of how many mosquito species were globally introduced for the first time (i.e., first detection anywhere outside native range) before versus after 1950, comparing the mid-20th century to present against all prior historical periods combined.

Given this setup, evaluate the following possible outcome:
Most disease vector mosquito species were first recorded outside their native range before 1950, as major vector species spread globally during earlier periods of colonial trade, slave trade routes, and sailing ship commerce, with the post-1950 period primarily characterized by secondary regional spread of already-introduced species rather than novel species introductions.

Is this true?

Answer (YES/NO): NO